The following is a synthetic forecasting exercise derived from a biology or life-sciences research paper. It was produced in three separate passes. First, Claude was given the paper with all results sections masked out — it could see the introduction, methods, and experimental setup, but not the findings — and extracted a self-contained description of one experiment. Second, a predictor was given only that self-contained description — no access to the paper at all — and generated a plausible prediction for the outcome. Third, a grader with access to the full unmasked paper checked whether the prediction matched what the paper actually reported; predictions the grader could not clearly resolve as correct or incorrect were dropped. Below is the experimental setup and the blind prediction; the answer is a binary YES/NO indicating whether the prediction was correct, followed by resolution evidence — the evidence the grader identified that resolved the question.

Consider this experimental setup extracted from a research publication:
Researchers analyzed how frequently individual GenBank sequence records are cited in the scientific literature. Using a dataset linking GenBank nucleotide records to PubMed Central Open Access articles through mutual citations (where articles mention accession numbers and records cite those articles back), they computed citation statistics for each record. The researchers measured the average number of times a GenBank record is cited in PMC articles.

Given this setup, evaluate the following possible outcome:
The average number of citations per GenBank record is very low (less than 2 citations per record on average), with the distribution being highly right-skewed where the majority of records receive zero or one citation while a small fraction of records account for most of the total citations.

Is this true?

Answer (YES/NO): NO